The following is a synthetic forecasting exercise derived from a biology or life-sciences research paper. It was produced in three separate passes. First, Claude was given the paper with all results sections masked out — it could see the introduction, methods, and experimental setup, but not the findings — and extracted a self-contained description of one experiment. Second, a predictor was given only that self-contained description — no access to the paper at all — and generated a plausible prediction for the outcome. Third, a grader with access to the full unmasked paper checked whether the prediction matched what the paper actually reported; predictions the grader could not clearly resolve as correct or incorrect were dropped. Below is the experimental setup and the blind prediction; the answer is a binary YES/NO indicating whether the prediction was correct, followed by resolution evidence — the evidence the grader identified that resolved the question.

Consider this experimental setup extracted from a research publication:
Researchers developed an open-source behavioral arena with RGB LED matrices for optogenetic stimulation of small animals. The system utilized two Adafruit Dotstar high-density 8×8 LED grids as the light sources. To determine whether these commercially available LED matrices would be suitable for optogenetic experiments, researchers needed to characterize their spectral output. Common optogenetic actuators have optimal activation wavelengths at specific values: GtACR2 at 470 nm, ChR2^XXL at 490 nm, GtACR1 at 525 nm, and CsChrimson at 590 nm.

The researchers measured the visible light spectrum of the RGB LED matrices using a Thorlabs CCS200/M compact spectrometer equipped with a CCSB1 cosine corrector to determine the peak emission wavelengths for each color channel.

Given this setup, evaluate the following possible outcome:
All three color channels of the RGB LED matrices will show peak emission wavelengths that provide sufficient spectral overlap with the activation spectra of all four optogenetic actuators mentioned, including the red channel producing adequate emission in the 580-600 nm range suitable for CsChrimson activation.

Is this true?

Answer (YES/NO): NO